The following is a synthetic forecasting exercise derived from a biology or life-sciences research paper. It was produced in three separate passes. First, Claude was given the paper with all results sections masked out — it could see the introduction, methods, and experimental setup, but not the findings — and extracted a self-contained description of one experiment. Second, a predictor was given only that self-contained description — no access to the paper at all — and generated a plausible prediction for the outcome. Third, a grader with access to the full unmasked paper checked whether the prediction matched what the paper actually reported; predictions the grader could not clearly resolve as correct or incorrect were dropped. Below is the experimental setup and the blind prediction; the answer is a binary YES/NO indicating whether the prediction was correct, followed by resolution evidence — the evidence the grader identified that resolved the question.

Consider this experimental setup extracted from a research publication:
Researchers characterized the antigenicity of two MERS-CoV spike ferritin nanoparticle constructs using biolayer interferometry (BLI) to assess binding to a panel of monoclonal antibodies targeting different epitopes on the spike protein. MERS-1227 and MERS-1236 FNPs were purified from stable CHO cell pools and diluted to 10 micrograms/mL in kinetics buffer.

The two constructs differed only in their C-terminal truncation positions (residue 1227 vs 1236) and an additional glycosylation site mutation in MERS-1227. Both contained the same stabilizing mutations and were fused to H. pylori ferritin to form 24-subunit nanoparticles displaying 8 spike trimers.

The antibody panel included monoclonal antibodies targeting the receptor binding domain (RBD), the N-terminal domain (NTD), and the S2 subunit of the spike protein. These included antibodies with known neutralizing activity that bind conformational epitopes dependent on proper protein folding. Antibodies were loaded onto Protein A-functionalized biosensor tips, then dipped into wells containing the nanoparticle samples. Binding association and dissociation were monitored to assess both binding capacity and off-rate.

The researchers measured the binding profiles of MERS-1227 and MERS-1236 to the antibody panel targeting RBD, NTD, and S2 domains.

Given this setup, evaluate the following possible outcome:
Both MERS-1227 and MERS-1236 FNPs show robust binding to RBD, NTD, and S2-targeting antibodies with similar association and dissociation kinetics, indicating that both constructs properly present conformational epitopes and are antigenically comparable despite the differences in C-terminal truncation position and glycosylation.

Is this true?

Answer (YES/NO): NO